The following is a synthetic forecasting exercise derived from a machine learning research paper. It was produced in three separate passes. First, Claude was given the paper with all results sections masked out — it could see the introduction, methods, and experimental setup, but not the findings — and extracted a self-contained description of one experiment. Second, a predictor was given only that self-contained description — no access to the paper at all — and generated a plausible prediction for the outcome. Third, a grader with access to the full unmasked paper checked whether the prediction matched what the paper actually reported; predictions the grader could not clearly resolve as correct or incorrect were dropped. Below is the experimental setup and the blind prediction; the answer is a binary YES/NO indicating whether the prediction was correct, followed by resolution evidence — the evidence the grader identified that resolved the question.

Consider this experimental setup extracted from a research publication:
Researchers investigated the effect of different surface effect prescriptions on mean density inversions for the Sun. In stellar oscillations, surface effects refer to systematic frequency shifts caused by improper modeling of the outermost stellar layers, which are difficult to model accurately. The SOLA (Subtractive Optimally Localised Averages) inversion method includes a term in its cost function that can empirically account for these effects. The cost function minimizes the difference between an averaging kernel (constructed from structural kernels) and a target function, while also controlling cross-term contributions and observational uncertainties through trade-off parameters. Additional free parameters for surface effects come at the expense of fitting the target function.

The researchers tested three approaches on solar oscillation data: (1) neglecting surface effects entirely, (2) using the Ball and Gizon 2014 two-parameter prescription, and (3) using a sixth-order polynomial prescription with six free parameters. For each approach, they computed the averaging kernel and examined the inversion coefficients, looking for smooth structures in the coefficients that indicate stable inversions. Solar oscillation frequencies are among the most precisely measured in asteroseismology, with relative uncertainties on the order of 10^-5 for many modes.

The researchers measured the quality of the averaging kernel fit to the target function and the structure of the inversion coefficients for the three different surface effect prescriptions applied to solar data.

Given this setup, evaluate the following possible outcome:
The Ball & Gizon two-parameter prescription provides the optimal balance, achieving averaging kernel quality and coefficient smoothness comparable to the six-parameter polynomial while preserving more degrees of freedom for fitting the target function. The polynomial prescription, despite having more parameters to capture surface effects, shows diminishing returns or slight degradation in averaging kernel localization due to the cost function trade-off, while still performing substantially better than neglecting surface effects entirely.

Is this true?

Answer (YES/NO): NO